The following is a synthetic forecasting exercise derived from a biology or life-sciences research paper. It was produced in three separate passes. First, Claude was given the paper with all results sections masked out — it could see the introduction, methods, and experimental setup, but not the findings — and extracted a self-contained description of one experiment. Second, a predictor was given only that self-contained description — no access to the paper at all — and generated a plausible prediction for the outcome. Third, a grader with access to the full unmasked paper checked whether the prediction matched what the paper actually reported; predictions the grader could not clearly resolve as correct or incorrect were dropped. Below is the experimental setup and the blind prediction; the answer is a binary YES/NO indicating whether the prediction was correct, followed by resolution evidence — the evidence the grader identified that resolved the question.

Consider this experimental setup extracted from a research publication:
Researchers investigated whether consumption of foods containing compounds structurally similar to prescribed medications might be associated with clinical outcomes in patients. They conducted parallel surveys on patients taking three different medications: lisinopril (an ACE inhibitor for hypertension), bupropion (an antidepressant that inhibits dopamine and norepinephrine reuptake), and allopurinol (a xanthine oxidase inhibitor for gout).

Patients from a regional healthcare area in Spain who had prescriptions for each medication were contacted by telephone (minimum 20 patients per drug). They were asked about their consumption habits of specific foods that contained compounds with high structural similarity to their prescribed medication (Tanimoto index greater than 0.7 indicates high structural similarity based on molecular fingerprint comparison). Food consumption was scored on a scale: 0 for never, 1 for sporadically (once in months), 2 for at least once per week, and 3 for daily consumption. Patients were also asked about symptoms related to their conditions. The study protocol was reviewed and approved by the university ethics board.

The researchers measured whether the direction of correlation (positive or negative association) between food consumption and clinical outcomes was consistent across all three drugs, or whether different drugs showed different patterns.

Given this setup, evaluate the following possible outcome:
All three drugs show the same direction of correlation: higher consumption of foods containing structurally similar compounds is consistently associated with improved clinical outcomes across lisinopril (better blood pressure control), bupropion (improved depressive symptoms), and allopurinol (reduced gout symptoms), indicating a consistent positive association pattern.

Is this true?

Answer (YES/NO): NO